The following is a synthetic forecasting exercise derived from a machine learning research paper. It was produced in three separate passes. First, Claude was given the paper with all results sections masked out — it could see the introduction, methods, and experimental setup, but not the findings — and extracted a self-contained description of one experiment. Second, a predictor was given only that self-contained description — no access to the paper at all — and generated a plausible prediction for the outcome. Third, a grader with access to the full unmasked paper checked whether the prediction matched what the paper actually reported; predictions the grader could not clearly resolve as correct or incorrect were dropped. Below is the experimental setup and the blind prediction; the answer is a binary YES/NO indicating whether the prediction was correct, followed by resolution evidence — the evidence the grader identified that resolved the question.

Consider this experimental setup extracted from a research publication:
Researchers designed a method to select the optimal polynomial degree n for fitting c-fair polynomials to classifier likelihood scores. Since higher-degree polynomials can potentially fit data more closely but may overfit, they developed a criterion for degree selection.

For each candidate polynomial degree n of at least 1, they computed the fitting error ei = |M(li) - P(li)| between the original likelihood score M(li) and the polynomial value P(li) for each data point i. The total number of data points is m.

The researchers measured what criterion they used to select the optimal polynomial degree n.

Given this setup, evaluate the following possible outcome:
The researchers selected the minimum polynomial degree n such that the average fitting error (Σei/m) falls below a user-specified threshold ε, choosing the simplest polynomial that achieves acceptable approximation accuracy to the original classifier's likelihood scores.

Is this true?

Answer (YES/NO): NO